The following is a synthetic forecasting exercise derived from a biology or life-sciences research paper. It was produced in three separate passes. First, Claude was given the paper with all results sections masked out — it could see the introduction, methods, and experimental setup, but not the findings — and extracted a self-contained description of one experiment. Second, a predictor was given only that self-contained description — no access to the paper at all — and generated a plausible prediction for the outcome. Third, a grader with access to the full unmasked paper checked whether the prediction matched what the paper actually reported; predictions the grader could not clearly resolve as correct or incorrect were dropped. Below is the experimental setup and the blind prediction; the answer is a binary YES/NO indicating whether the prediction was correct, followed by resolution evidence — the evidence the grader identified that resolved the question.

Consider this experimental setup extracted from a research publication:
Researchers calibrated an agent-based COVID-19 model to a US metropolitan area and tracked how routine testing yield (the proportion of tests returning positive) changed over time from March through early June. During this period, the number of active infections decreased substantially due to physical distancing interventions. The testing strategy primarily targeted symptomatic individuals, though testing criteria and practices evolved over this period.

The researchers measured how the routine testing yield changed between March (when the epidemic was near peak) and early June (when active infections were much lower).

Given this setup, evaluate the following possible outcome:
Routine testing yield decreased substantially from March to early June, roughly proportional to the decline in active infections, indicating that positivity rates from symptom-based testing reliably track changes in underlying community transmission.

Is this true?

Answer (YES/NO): YES